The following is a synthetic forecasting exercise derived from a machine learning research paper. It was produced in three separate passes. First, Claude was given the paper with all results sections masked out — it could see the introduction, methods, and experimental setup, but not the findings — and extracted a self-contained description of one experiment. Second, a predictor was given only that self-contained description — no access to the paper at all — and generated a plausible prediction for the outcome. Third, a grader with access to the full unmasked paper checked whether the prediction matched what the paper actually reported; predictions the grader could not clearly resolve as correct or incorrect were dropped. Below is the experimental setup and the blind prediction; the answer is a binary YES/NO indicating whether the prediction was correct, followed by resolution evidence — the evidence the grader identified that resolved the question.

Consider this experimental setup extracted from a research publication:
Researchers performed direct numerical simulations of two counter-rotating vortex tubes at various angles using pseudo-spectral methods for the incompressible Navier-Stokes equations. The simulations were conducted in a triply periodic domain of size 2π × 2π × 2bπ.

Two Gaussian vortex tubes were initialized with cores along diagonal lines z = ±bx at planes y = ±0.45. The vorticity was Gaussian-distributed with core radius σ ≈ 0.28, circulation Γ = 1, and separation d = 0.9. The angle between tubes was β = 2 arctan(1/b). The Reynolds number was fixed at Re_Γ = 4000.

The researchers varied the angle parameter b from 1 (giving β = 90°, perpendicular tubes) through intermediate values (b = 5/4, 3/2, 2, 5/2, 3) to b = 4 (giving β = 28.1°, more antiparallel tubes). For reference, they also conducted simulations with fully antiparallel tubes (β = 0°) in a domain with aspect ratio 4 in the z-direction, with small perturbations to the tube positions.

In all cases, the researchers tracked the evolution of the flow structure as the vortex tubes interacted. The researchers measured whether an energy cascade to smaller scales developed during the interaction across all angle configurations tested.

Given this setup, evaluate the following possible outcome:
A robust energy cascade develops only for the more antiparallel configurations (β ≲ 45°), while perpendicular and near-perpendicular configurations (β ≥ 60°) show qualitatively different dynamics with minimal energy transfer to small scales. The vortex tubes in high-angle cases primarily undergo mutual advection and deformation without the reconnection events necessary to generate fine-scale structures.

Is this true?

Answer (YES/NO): NO